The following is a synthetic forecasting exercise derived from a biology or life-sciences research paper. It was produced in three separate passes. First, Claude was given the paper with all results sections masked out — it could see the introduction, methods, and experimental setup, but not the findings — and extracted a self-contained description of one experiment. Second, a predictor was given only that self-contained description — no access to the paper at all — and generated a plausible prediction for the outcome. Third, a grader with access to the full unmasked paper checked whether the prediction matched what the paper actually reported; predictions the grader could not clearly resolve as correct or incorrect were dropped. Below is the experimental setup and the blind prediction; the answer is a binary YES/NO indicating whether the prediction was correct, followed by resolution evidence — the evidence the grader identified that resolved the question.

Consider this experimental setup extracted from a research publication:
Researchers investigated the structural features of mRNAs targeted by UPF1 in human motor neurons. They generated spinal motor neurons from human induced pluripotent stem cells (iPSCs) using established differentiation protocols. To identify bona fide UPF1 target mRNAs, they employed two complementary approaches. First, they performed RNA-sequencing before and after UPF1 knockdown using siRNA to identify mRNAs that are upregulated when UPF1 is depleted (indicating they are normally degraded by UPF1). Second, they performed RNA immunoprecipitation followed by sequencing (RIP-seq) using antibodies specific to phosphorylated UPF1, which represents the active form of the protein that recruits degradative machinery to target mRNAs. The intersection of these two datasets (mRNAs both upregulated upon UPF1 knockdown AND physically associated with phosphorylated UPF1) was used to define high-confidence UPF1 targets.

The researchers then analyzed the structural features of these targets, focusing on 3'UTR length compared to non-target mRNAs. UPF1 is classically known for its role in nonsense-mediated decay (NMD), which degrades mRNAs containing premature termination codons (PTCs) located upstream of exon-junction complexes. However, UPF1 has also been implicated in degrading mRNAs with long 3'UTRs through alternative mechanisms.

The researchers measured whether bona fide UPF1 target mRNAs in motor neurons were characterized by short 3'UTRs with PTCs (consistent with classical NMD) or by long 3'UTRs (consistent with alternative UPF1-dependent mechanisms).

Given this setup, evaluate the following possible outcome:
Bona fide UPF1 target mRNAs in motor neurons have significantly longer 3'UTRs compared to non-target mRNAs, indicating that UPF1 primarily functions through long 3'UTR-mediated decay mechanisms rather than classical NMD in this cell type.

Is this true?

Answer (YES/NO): YES